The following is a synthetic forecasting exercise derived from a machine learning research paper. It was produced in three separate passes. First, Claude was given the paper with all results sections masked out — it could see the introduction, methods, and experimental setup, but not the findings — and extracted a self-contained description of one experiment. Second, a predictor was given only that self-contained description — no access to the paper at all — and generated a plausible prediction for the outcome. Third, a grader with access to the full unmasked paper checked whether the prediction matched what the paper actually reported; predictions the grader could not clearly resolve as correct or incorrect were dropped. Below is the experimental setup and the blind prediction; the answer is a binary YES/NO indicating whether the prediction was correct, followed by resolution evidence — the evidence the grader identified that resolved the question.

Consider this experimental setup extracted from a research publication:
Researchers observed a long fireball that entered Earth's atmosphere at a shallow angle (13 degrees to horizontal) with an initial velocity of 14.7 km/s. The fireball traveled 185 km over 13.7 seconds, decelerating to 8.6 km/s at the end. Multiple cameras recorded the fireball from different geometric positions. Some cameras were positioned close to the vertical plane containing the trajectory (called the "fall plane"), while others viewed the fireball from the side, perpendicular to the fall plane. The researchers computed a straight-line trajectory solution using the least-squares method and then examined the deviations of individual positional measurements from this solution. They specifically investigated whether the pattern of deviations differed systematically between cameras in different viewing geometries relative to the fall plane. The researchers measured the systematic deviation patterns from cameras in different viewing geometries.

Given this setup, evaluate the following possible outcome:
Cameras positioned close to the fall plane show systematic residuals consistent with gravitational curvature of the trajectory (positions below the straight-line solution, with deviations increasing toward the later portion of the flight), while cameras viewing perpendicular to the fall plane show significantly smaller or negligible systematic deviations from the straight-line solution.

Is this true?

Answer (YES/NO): NO